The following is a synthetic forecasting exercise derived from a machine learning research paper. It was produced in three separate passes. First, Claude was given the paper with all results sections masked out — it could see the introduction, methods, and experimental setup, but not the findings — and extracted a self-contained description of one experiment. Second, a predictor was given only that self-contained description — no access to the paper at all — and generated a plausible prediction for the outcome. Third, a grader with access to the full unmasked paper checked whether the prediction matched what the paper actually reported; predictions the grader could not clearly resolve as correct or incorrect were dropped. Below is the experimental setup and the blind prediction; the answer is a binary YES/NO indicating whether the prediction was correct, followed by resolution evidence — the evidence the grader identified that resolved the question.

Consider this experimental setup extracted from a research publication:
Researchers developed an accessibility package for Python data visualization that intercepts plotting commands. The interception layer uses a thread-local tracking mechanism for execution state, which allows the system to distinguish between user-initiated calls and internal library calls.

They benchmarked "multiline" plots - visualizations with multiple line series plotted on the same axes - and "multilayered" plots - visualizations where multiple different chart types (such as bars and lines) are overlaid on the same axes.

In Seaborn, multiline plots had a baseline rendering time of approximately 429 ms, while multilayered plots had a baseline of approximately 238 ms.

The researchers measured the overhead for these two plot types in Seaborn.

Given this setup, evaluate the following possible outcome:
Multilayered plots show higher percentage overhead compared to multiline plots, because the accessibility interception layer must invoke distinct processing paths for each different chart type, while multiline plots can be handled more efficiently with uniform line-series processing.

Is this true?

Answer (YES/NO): YES